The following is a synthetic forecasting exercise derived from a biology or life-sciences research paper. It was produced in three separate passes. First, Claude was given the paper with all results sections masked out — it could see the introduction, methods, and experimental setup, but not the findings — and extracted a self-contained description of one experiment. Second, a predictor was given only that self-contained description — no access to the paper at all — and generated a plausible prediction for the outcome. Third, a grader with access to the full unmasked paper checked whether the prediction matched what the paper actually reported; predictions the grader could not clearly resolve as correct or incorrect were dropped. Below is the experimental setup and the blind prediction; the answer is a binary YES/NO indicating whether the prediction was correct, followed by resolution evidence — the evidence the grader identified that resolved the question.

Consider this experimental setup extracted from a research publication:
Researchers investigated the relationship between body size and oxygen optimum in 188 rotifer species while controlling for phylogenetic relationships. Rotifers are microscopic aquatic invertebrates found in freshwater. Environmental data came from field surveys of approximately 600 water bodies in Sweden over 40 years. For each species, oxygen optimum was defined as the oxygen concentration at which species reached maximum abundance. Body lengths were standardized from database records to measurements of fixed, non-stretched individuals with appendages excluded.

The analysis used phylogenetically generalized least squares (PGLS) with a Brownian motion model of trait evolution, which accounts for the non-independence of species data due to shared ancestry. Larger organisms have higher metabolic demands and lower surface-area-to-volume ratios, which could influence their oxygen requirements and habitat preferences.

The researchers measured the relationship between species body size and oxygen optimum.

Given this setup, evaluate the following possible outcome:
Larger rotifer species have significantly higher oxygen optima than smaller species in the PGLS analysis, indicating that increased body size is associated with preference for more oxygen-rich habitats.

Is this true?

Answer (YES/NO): NO